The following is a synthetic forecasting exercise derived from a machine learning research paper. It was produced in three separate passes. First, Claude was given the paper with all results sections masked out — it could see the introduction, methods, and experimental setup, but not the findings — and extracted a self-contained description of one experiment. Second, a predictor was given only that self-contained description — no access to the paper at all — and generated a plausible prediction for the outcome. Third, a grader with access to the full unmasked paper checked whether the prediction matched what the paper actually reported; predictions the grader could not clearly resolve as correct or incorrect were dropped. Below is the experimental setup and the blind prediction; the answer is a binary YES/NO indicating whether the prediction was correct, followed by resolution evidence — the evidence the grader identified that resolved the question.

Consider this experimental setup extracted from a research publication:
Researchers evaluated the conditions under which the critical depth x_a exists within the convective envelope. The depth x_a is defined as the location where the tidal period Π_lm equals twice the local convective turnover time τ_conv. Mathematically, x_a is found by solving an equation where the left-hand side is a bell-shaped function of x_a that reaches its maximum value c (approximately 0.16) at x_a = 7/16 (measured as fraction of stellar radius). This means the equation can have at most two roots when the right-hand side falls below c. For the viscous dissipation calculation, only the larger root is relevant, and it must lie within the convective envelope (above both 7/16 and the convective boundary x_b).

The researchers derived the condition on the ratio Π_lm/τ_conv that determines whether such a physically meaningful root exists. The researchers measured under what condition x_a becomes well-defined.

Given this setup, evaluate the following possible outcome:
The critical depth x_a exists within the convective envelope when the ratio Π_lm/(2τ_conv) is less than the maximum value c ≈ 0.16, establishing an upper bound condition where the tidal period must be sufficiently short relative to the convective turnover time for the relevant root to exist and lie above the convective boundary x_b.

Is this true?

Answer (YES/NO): NO